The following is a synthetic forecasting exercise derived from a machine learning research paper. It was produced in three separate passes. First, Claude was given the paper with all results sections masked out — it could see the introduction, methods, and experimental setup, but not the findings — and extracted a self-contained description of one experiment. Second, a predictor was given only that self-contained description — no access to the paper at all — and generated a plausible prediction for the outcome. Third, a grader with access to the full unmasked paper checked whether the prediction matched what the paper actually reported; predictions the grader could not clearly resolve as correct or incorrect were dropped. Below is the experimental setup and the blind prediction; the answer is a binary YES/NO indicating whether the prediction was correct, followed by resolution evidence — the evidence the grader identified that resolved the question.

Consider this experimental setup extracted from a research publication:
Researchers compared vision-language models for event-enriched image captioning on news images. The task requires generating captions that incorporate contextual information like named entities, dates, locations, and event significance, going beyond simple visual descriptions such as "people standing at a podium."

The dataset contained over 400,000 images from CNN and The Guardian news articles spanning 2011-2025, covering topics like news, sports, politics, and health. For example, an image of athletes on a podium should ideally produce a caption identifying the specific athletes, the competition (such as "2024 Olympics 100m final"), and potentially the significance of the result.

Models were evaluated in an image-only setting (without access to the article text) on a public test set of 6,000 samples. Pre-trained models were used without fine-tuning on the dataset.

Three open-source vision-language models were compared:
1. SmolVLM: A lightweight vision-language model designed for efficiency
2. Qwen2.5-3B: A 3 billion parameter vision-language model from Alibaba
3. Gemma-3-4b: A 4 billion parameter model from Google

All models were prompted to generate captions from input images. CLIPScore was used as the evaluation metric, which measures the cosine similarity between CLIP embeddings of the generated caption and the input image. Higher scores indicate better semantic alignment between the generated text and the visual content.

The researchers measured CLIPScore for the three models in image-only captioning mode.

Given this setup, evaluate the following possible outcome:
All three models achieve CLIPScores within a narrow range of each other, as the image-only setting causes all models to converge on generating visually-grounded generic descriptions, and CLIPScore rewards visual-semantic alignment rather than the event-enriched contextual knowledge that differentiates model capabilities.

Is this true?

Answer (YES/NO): NO